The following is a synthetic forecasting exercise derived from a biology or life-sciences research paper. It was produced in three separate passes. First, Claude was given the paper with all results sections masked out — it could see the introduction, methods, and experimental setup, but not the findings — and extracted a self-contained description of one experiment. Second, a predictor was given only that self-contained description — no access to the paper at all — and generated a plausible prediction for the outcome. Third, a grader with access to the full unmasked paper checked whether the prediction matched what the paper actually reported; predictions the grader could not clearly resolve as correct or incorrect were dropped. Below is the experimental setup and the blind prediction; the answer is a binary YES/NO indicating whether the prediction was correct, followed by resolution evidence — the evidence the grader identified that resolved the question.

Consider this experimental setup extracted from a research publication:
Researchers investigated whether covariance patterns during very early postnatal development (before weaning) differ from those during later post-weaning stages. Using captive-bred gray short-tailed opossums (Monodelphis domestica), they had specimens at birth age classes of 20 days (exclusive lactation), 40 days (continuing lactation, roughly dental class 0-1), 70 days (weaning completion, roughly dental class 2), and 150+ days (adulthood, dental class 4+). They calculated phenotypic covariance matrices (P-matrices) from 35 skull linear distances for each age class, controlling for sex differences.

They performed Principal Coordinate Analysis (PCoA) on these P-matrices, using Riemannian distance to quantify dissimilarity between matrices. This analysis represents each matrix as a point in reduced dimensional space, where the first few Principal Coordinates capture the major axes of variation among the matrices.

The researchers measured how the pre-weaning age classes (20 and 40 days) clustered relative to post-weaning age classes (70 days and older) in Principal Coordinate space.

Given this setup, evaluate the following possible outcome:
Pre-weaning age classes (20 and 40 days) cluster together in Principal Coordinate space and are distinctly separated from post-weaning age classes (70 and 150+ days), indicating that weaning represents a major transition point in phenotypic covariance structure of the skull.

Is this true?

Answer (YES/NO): NO